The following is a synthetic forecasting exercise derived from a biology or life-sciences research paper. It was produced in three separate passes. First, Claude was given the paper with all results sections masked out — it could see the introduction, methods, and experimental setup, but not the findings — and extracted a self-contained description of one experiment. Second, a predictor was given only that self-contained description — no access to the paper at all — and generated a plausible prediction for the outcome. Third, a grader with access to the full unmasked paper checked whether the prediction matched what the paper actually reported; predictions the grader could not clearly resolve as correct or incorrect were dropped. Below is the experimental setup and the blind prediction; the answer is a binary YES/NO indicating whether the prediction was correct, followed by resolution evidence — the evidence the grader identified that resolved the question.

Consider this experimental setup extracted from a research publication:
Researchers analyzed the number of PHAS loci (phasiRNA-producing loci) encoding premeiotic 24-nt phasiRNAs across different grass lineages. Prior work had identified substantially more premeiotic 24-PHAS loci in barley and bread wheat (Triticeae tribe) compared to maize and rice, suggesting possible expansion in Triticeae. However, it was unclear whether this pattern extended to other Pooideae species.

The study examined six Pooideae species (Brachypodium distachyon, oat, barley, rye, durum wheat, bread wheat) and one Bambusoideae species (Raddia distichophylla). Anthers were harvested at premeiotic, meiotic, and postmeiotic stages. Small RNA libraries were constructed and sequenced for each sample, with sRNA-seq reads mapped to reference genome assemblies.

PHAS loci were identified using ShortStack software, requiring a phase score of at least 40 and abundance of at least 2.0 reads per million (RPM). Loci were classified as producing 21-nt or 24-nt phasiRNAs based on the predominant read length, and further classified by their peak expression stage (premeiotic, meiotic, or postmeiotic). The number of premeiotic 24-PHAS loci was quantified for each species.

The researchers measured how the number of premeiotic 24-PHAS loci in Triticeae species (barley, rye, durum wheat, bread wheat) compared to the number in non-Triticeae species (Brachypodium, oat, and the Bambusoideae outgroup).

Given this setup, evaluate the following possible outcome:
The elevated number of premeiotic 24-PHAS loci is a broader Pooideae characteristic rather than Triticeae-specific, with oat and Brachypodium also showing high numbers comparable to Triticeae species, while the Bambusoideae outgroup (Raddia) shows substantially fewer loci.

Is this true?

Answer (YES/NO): NO